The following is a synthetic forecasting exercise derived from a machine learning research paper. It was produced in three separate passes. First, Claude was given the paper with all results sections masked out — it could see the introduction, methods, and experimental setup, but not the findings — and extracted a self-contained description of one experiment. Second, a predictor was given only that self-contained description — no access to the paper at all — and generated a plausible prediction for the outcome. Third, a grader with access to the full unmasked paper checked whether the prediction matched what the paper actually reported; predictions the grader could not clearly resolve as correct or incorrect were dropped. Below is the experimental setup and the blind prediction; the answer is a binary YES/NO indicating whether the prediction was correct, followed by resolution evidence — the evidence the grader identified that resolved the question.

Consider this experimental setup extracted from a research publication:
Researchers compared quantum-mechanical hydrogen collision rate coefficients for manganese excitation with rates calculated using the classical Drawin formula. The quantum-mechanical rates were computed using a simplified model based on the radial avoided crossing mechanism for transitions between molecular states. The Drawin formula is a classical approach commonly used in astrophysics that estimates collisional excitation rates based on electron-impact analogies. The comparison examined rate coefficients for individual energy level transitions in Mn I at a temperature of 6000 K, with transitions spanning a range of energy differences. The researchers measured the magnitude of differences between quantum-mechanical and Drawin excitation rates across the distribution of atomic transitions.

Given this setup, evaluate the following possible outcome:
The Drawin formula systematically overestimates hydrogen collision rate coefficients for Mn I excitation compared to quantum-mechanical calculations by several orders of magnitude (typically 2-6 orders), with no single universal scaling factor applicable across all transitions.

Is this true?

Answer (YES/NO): NO